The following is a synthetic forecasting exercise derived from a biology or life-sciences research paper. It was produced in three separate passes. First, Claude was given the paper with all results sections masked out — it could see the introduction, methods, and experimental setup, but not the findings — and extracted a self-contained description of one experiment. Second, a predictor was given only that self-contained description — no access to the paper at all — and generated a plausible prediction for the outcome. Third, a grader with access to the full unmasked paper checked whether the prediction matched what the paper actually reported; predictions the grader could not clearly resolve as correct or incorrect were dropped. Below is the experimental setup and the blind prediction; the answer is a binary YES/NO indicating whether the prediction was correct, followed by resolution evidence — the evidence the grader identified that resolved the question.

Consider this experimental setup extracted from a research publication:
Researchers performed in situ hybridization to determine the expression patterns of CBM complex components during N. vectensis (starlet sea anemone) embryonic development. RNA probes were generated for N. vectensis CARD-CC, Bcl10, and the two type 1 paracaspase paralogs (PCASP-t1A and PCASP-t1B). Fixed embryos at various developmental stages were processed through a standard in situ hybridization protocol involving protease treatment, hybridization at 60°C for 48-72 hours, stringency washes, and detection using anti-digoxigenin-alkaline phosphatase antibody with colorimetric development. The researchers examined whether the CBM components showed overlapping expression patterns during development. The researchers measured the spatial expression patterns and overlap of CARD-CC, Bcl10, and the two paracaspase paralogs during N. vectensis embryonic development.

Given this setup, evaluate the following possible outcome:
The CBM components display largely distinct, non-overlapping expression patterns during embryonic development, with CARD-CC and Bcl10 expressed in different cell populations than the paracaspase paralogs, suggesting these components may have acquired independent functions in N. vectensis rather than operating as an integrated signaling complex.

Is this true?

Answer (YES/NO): NO